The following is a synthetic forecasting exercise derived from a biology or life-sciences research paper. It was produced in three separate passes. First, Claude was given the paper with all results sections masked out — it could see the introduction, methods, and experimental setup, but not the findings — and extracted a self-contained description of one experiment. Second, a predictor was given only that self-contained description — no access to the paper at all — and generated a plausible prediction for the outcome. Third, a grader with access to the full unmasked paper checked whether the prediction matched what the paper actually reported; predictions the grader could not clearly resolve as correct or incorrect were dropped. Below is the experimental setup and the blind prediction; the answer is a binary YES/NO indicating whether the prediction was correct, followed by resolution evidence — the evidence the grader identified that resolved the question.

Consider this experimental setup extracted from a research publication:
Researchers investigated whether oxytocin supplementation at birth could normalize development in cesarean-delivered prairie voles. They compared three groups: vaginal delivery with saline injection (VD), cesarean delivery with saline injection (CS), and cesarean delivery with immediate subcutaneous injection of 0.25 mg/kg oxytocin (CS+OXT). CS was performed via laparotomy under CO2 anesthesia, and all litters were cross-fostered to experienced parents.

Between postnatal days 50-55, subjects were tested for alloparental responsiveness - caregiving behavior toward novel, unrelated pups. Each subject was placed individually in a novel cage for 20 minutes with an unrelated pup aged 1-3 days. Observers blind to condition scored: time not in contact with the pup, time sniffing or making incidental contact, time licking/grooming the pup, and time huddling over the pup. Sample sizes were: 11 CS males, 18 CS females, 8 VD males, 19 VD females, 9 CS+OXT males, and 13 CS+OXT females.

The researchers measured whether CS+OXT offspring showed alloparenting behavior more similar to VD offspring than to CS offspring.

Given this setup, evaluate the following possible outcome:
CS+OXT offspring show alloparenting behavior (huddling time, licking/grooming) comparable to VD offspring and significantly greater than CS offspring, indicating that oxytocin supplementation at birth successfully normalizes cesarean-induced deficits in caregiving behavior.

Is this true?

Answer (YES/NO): NO